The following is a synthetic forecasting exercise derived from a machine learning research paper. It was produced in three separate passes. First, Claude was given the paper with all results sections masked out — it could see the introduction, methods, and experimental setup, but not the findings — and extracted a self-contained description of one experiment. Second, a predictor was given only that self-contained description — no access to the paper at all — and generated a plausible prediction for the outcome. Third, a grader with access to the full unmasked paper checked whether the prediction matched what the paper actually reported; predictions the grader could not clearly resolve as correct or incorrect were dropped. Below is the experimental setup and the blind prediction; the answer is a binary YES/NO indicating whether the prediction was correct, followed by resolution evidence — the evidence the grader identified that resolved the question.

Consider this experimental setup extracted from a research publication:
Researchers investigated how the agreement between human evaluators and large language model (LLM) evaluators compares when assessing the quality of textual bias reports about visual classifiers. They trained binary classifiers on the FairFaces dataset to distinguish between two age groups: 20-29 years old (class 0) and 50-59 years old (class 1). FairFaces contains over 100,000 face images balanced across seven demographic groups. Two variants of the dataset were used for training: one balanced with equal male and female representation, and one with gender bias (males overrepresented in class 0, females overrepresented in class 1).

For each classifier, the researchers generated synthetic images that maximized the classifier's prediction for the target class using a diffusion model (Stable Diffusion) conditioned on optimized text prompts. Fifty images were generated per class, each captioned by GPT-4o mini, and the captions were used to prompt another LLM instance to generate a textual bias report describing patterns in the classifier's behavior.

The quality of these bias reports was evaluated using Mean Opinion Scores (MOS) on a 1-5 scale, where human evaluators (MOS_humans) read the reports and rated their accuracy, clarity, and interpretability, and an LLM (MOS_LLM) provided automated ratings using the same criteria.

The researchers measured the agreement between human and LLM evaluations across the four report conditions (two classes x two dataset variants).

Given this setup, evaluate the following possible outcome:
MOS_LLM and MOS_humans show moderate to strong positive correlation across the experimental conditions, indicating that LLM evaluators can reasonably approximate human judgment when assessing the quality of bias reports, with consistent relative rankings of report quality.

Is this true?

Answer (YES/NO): YES